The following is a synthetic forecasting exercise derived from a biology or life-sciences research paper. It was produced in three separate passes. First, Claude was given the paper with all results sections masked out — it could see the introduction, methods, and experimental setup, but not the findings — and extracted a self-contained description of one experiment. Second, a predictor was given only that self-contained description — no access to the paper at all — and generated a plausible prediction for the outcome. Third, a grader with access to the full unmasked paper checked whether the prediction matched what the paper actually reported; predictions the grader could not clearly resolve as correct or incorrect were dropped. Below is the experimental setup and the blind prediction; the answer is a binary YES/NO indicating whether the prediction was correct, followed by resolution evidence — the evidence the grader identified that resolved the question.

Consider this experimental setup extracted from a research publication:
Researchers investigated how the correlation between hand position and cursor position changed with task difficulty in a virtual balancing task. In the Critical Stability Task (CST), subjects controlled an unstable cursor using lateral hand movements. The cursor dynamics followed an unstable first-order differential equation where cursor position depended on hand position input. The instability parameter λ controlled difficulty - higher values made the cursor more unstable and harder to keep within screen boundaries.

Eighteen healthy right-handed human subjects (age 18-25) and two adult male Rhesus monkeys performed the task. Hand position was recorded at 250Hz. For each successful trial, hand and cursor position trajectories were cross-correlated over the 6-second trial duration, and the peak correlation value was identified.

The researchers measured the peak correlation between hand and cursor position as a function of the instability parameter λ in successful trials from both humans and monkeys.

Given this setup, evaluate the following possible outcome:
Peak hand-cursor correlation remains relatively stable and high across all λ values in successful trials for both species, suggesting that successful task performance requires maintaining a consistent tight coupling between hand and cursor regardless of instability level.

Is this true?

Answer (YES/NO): NO